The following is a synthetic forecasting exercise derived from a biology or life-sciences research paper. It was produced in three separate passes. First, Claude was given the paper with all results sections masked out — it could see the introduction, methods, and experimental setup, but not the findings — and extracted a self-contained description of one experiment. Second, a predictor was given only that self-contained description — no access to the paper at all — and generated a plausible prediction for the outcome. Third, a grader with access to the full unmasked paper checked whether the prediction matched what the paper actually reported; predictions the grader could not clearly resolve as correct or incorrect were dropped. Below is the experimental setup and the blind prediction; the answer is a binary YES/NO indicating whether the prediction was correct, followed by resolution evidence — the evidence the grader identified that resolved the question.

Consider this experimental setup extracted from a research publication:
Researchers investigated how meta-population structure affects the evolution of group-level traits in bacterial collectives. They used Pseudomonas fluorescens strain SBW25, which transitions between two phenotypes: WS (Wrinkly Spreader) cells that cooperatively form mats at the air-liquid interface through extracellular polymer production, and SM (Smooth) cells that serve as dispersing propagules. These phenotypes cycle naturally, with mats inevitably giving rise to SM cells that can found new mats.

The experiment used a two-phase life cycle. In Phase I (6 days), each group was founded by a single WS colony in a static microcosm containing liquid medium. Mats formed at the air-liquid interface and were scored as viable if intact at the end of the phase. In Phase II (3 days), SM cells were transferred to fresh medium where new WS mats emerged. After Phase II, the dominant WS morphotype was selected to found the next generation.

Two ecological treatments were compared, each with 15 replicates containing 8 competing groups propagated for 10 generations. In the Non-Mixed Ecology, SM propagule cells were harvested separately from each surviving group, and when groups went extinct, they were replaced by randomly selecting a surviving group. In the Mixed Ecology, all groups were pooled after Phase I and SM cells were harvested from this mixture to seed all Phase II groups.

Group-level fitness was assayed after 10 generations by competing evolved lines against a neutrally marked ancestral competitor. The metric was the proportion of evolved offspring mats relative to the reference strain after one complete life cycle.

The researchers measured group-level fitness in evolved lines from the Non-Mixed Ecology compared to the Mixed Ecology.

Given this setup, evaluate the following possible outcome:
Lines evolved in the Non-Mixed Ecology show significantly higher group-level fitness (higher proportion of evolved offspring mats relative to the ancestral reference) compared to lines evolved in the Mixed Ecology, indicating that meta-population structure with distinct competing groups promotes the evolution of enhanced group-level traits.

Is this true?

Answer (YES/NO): YES